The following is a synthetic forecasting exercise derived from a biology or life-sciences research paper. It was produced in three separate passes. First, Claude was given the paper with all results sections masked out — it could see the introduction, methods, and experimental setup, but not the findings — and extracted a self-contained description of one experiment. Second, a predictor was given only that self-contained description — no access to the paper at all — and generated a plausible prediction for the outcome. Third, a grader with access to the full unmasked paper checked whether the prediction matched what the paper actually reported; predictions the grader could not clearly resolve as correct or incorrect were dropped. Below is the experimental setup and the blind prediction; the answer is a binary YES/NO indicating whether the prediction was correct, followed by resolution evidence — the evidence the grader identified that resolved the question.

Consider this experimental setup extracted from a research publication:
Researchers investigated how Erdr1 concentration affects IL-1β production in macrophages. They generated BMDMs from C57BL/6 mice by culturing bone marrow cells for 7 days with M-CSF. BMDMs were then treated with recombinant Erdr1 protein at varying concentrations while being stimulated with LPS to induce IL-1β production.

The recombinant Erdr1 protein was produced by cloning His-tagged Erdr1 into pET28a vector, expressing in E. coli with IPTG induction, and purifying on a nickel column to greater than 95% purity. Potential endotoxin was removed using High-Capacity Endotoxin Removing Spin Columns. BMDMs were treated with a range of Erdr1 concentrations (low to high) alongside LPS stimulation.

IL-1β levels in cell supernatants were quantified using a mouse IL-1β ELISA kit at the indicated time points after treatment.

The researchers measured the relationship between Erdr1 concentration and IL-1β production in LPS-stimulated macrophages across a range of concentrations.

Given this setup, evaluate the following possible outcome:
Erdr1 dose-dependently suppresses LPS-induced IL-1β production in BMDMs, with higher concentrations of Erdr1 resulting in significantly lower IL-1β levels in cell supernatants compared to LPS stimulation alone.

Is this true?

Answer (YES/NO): NO